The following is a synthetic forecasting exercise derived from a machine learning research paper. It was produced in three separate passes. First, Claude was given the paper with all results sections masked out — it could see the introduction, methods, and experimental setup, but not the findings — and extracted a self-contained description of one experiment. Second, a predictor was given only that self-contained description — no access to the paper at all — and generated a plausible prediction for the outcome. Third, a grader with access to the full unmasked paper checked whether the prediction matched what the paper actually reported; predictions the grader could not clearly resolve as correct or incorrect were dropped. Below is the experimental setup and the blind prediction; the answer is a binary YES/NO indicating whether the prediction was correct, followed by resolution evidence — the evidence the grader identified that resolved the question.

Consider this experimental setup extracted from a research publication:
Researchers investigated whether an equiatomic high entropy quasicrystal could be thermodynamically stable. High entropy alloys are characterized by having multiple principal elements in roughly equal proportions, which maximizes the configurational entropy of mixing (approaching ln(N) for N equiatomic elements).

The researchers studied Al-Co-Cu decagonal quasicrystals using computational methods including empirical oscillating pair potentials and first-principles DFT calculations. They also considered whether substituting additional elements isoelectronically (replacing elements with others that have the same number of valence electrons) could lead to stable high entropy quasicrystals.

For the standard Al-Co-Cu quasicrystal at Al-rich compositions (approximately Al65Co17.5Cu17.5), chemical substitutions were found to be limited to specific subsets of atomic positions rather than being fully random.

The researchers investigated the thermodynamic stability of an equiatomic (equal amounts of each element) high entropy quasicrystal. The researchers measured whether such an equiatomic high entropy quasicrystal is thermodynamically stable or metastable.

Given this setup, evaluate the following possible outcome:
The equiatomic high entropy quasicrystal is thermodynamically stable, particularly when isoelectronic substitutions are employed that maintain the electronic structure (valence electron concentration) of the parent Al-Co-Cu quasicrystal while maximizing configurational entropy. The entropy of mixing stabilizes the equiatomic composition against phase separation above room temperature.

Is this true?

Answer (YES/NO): NO